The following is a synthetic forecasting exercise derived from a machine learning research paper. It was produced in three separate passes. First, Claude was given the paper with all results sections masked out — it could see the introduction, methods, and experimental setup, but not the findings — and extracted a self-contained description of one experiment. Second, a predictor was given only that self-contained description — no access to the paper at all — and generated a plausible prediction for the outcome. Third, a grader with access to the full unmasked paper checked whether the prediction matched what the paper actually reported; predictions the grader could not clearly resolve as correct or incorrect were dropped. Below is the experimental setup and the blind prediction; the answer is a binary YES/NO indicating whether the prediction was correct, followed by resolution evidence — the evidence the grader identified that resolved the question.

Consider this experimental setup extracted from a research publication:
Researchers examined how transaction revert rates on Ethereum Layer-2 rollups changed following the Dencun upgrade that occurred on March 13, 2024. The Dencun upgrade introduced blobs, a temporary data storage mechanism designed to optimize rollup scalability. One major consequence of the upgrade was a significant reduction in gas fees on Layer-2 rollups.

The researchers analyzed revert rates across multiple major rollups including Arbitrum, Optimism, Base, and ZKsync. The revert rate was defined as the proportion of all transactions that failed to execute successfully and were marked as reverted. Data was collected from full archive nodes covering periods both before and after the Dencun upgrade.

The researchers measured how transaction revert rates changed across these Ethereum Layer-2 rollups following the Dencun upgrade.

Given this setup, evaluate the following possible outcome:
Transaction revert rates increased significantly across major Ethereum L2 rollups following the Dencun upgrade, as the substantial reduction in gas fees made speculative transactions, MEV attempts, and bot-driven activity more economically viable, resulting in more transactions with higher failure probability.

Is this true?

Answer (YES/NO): YES